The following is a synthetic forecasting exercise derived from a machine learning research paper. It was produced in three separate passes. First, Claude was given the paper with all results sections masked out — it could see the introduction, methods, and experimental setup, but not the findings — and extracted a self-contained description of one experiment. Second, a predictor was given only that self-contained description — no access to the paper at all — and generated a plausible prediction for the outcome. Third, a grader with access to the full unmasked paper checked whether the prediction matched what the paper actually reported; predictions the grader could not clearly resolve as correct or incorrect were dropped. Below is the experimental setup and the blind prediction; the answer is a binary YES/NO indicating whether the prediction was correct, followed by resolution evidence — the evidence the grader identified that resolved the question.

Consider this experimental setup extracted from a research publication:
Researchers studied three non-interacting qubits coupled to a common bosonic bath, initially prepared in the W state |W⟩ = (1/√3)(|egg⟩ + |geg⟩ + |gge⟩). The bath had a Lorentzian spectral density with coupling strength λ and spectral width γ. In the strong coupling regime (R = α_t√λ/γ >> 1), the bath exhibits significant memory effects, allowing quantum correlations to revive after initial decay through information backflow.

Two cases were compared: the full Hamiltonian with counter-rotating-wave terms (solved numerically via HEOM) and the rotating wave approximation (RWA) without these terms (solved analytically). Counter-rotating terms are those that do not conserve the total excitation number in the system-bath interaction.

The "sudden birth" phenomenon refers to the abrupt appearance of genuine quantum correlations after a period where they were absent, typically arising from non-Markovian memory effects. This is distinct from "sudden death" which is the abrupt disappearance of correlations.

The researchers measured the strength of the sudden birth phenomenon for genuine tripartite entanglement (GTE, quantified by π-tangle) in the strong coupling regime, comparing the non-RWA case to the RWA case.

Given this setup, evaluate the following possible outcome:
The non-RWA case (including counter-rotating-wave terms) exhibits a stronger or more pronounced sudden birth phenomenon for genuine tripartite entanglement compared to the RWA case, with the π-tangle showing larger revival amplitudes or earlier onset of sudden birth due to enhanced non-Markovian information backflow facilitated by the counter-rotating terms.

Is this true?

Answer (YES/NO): NO